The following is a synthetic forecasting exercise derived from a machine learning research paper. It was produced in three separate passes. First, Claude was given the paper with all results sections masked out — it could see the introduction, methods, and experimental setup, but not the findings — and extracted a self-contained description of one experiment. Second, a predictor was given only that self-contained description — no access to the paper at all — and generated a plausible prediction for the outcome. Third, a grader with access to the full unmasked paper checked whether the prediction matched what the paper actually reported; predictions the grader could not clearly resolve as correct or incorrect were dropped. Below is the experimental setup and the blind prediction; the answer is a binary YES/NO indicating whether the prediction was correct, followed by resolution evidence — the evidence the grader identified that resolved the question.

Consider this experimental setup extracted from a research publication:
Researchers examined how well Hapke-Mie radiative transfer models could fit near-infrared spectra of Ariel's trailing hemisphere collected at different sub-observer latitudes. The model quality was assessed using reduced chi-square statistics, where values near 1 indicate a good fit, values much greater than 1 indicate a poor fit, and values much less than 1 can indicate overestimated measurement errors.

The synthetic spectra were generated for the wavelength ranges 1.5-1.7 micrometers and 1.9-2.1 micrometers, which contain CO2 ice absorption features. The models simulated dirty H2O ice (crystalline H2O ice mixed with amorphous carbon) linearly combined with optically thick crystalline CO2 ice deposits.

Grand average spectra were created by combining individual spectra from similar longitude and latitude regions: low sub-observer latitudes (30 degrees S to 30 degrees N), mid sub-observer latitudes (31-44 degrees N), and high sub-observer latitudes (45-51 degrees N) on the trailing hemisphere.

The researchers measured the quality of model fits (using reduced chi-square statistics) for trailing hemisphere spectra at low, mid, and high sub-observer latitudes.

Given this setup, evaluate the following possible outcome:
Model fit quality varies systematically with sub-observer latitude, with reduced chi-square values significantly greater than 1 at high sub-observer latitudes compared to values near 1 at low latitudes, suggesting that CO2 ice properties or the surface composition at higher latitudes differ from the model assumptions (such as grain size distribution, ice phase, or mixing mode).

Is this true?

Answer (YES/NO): NO